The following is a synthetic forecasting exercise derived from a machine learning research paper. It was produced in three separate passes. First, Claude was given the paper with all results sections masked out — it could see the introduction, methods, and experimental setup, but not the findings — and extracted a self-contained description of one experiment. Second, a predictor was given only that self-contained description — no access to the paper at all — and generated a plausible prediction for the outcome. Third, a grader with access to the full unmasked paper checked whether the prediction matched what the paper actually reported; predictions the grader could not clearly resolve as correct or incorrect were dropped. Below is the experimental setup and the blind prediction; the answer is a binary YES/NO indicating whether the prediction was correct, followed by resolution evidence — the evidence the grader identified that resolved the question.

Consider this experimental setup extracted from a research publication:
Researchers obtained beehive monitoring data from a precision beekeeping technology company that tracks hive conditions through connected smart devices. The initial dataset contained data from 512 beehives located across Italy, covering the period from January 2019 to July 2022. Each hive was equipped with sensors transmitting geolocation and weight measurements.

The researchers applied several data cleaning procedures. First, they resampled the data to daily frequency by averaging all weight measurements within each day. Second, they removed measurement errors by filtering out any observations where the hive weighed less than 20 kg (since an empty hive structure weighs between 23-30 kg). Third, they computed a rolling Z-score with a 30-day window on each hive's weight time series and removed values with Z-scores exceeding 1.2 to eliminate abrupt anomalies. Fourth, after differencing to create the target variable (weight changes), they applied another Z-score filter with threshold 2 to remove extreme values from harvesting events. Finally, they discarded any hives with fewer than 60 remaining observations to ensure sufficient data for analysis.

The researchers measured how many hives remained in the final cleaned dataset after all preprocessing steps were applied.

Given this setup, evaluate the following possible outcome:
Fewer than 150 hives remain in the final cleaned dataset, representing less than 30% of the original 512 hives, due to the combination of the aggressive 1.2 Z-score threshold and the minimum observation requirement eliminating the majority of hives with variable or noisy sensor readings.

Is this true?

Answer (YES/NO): NO